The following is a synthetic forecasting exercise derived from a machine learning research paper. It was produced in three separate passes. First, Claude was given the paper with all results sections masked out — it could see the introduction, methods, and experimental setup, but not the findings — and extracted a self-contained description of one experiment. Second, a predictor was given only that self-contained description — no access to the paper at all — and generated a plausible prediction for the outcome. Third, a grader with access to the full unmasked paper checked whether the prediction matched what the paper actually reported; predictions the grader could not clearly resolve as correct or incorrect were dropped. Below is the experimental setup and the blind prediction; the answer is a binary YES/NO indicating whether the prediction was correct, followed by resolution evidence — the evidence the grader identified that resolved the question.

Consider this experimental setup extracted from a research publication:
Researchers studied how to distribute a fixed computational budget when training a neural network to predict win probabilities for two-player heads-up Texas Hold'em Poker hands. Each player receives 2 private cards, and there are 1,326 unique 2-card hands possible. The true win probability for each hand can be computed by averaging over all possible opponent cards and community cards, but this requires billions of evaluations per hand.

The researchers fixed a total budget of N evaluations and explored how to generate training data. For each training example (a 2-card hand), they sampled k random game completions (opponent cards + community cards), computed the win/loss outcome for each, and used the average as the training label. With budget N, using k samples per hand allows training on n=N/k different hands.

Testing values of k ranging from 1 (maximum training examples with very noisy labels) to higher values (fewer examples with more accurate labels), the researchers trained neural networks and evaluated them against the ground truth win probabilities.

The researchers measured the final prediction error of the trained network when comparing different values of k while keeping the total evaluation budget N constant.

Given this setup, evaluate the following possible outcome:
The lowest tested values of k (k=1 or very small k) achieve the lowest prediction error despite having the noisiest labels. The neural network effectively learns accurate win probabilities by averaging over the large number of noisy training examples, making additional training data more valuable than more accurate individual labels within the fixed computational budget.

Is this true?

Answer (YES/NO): NO